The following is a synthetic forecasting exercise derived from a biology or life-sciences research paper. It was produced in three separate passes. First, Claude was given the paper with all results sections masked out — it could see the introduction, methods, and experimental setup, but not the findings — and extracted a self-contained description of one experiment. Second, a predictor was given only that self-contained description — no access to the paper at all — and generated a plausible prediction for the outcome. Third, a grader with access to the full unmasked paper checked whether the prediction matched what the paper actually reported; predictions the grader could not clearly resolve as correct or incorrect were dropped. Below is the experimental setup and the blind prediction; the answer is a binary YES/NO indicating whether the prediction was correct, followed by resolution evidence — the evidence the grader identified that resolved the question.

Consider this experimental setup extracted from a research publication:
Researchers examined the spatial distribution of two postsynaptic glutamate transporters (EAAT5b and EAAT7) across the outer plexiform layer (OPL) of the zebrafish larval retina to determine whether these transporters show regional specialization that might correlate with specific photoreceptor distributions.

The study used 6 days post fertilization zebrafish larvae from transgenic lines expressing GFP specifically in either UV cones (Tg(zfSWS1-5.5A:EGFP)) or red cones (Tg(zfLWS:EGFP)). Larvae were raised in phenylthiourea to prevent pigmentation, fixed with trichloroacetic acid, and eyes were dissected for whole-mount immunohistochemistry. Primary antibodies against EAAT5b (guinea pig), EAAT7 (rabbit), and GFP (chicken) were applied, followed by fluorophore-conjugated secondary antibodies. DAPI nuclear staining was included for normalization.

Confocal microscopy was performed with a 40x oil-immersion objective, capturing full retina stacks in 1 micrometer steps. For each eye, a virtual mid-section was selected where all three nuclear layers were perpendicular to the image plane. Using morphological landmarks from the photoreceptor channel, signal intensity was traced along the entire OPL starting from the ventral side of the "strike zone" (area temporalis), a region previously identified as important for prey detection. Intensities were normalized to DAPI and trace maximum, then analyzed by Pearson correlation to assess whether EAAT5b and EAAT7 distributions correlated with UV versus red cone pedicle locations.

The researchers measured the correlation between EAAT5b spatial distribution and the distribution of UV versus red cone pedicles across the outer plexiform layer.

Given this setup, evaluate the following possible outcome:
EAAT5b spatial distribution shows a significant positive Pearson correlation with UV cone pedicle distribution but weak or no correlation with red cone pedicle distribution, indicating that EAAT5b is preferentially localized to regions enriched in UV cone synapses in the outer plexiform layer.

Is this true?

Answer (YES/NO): YES